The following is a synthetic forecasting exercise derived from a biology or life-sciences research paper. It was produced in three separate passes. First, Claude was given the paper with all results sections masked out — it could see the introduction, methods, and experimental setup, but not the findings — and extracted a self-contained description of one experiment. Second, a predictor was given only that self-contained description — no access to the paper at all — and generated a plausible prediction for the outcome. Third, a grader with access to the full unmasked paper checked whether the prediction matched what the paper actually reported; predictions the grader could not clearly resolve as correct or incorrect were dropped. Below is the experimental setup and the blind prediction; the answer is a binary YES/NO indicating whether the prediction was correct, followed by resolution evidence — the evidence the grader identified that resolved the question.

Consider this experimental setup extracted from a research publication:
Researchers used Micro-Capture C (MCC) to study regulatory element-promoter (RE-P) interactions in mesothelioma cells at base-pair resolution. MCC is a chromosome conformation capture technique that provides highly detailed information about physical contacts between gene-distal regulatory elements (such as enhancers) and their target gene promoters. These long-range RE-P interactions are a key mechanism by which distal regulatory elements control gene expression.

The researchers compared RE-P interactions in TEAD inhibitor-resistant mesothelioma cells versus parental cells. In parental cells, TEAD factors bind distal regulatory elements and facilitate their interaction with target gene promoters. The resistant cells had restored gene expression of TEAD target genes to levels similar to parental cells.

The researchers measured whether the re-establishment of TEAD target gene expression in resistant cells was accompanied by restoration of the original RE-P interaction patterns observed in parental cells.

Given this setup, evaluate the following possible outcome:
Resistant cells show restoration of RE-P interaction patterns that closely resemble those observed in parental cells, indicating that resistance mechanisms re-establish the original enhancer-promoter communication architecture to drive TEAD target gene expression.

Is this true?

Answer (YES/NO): NO